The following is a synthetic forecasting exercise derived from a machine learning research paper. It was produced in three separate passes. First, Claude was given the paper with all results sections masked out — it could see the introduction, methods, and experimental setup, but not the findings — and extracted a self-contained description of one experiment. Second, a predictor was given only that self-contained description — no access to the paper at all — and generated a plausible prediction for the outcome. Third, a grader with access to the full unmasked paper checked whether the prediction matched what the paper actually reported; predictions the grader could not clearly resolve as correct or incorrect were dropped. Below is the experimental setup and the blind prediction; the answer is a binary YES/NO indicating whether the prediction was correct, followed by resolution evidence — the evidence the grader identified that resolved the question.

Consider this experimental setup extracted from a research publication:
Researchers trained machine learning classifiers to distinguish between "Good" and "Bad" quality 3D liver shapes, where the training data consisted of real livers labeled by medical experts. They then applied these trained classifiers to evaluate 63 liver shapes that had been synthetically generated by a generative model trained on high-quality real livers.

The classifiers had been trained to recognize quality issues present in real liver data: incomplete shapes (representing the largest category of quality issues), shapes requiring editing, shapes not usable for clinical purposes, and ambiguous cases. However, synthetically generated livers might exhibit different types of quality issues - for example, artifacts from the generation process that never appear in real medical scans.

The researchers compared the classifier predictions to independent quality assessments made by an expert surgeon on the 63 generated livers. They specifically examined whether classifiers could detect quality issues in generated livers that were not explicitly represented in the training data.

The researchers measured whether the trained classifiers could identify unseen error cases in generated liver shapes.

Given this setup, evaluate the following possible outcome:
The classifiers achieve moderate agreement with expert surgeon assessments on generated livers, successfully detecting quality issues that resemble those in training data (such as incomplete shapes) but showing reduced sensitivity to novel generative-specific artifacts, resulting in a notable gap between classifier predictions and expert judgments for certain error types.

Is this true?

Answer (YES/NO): NO